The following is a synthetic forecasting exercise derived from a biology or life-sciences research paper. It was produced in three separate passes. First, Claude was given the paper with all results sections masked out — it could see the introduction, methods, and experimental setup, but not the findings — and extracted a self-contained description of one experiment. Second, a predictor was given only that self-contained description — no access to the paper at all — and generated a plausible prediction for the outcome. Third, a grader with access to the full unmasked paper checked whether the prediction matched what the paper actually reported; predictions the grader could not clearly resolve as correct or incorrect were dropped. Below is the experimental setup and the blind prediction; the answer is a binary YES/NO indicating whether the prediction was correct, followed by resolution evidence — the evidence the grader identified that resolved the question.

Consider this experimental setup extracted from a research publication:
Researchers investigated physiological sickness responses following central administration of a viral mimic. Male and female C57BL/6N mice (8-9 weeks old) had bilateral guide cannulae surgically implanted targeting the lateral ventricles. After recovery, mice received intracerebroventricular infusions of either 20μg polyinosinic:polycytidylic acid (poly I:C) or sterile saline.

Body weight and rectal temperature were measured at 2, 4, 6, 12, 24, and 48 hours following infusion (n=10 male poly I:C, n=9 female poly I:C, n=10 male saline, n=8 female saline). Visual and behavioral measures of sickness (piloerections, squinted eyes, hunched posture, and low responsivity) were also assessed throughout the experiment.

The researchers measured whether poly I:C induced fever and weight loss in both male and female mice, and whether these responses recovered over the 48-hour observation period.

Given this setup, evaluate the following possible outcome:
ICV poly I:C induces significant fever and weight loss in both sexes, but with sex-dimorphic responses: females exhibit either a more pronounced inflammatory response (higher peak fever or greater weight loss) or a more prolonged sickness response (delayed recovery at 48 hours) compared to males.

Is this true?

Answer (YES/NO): NO